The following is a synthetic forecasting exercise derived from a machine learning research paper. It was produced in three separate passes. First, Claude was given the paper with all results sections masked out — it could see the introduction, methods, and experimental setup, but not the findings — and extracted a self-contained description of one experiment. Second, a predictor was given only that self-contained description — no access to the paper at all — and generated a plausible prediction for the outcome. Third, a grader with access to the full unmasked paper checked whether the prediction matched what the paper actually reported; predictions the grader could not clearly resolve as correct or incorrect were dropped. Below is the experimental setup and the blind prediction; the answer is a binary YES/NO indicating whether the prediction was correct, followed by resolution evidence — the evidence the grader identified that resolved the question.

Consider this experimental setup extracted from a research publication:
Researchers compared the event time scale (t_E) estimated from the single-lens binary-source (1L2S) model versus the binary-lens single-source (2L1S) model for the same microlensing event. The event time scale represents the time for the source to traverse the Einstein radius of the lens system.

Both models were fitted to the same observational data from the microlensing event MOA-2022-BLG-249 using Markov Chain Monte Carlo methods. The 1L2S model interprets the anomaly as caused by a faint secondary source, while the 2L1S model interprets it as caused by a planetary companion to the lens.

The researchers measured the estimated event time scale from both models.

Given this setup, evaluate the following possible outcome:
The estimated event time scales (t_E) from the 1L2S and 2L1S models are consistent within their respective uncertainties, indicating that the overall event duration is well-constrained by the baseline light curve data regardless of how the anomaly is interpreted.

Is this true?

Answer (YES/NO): NO